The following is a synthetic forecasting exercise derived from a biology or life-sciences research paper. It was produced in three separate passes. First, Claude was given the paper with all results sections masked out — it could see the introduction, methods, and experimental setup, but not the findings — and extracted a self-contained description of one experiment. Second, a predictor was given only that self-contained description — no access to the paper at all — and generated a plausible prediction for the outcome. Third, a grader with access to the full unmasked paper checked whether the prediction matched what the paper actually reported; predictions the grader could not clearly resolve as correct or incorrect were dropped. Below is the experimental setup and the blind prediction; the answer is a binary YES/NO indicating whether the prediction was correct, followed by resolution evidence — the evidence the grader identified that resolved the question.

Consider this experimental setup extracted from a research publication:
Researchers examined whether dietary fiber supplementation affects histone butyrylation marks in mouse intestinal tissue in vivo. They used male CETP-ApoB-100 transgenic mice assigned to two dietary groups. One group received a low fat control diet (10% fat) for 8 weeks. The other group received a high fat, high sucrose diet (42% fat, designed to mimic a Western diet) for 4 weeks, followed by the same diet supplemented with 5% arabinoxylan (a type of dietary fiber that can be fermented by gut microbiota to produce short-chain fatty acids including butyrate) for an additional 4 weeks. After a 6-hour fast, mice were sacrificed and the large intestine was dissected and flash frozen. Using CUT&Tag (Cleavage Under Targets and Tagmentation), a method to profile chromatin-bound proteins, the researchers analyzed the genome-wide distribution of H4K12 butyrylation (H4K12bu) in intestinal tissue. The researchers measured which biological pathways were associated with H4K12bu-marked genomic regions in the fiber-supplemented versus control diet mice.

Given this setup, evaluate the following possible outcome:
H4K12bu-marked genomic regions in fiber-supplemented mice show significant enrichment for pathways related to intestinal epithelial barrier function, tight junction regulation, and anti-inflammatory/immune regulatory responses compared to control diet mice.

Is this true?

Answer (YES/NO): NO